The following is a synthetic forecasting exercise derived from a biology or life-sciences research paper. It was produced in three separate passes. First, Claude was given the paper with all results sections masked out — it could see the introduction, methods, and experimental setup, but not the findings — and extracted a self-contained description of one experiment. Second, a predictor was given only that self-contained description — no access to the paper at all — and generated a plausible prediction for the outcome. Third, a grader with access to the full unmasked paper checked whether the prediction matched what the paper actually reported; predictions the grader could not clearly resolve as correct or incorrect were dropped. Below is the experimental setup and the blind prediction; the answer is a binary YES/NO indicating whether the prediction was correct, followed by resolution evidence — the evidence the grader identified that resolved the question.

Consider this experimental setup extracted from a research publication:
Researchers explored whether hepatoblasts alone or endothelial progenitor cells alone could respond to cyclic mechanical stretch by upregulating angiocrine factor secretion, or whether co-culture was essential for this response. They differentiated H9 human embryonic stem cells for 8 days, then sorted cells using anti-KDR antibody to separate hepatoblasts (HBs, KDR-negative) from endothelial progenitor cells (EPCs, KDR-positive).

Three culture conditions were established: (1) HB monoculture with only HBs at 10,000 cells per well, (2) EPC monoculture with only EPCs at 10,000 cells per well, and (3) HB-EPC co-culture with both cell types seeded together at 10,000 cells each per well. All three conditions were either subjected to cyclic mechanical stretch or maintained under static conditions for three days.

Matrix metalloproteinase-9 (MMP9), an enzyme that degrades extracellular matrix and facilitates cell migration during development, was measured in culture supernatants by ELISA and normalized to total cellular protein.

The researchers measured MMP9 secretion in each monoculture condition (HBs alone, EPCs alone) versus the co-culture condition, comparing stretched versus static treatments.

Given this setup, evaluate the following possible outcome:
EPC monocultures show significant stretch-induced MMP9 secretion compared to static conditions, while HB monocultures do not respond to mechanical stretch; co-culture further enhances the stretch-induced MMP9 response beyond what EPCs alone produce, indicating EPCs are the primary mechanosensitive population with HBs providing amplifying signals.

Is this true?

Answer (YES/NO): NO